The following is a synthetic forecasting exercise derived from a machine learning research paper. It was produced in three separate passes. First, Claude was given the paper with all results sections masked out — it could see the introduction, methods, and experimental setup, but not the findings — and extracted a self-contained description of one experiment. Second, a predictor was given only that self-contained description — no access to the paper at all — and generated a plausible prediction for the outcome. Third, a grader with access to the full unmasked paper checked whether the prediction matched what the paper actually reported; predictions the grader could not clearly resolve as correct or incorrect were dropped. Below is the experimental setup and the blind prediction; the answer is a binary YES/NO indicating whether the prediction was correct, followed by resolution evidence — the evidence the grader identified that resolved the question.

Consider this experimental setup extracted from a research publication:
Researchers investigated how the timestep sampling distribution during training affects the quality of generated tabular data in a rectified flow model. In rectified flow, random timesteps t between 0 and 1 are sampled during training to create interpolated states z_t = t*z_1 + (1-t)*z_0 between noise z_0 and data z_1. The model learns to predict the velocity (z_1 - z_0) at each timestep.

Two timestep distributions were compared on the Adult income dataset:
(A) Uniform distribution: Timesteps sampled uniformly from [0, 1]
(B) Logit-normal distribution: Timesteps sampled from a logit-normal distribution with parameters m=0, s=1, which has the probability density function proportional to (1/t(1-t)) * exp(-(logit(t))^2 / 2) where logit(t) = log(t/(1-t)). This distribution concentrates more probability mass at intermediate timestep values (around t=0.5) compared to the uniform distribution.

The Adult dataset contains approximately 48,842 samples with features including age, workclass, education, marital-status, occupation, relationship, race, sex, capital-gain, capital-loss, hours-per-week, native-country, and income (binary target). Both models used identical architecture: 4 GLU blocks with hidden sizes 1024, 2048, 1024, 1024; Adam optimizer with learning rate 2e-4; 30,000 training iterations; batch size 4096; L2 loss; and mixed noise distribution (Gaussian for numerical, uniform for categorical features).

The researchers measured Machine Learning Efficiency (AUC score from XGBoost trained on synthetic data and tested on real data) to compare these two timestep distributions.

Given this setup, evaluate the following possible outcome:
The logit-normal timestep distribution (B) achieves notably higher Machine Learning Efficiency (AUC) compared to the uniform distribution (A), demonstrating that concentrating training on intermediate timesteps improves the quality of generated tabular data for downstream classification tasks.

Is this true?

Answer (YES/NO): NO